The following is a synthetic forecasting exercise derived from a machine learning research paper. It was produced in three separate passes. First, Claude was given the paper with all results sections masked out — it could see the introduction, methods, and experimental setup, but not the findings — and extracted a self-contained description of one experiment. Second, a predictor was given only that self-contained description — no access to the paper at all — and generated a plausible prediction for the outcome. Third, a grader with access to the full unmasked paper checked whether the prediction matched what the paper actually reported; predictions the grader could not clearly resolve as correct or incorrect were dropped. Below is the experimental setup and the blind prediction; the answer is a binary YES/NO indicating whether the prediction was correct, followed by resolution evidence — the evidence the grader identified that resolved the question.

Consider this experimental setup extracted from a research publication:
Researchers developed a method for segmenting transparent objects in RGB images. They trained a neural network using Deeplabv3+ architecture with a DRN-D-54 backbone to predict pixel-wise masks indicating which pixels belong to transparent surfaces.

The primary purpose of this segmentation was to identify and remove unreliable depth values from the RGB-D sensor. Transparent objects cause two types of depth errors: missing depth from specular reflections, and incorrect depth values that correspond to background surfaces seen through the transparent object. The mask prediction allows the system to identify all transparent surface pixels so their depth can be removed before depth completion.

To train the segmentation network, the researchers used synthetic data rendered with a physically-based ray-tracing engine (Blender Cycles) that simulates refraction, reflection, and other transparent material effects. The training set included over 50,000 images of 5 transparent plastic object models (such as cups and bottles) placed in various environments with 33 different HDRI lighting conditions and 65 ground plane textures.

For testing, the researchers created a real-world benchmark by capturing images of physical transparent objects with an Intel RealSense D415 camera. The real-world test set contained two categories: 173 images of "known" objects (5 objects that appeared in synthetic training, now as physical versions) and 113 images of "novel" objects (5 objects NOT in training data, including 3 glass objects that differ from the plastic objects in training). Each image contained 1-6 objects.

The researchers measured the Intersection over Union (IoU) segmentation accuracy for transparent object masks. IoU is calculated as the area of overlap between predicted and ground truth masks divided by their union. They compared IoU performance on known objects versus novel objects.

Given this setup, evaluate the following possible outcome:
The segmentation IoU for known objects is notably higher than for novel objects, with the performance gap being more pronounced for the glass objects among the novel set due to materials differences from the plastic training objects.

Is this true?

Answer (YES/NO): NO